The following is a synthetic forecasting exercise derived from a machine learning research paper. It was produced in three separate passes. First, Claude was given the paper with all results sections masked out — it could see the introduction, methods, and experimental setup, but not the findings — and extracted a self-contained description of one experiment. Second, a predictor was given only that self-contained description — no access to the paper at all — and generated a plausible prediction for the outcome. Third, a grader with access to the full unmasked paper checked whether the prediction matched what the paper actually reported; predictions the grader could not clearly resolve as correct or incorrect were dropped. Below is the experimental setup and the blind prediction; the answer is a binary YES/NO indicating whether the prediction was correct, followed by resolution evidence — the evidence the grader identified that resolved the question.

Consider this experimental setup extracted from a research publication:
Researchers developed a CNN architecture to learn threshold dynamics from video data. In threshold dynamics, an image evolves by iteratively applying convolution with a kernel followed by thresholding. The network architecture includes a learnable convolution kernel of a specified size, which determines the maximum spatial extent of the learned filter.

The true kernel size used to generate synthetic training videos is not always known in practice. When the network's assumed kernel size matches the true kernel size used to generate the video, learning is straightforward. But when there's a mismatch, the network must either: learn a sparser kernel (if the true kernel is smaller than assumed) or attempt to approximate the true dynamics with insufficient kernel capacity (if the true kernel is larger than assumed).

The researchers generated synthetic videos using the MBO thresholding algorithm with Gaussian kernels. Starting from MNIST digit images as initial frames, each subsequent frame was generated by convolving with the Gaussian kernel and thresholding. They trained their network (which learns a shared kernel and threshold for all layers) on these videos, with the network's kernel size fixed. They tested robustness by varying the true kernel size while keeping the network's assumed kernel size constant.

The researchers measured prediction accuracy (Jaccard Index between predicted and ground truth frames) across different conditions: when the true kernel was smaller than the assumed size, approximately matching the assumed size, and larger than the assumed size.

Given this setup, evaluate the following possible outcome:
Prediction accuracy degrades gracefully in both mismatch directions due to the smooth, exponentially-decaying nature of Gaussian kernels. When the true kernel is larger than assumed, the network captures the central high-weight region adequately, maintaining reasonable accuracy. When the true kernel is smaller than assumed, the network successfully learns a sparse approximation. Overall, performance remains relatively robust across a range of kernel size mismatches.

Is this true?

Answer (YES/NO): YES